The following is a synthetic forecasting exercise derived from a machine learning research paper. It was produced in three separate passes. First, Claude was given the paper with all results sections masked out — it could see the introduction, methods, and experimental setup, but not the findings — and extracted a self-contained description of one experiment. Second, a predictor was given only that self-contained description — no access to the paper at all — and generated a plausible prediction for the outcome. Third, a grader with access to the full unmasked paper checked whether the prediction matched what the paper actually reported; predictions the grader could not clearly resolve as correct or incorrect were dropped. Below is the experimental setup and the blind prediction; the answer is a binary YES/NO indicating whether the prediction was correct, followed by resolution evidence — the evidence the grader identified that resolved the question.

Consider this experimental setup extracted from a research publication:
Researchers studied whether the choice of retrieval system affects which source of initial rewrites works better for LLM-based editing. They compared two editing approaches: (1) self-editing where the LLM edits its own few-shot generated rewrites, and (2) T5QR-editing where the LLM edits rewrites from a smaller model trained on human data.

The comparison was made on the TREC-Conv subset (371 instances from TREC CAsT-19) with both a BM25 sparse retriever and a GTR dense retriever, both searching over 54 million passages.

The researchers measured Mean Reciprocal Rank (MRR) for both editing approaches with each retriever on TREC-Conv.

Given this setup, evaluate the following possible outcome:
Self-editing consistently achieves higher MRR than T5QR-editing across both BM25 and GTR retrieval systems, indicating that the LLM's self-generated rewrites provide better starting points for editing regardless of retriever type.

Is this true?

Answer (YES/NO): NO